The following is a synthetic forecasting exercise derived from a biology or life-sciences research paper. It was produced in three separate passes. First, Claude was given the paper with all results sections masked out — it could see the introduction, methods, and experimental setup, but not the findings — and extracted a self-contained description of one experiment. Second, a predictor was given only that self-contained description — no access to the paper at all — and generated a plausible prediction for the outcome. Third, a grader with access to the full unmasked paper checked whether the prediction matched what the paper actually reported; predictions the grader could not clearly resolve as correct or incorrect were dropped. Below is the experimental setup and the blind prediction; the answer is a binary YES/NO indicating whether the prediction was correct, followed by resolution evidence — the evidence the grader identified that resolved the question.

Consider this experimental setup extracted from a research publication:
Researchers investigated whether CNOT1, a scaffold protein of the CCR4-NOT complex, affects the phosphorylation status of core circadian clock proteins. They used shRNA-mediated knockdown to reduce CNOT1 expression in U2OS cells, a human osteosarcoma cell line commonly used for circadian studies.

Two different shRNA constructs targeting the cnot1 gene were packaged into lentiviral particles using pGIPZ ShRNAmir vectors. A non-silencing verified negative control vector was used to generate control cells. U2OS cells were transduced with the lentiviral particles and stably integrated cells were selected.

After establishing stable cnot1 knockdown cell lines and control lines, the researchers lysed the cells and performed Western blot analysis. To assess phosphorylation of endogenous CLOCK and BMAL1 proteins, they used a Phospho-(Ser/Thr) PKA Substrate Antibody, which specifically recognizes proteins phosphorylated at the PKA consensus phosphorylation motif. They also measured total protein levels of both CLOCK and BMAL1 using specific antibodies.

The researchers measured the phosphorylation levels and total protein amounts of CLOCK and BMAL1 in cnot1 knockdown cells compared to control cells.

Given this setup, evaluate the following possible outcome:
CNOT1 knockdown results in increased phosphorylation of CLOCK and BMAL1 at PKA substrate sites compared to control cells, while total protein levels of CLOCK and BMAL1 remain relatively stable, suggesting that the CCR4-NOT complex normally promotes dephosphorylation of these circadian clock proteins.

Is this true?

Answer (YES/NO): NO